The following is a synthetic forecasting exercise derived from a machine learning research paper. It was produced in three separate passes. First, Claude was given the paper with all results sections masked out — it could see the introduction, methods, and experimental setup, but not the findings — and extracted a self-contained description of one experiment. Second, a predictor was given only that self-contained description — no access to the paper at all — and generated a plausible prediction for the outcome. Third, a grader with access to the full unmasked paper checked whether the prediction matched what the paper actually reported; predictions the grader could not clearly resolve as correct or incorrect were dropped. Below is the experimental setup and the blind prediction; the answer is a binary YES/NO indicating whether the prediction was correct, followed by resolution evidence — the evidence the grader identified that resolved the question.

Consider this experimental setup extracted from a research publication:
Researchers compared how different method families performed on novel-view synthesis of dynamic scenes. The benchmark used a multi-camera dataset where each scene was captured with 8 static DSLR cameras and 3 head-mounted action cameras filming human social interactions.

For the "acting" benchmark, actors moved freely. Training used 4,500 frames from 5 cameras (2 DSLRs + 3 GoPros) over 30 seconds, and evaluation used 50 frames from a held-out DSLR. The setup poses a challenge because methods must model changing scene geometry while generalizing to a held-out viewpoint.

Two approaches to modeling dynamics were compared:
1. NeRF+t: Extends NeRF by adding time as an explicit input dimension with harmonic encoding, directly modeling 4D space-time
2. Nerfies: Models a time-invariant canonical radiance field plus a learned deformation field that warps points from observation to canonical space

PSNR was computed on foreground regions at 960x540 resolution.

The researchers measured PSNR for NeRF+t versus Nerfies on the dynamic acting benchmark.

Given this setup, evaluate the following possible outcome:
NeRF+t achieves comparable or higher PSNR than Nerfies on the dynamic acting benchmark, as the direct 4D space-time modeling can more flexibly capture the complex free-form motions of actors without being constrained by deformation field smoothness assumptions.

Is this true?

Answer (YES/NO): YES